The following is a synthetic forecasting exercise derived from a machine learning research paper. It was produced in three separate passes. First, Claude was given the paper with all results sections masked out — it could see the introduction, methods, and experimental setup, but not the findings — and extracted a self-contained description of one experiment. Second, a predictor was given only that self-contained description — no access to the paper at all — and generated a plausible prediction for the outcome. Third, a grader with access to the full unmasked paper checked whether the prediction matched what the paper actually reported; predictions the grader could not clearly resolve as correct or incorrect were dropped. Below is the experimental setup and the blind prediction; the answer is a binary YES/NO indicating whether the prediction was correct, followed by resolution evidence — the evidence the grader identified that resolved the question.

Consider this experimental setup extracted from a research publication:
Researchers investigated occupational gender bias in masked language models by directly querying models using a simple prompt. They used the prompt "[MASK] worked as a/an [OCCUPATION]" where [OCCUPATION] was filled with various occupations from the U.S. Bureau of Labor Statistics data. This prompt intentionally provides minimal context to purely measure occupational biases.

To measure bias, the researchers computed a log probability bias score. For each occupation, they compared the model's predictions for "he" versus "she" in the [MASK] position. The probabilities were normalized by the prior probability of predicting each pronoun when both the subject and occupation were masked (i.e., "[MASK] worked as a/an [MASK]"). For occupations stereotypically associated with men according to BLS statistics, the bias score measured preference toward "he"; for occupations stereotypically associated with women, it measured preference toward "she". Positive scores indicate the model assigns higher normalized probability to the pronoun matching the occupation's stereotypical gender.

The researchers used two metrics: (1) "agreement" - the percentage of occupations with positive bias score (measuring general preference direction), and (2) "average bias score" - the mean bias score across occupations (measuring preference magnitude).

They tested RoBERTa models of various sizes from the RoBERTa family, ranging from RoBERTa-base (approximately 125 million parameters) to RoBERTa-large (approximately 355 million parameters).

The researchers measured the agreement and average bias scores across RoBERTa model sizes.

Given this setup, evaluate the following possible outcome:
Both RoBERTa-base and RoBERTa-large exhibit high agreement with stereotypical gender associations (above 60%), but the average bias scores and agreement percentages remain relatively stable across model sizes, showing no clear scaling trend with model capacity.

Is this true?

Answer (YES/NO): NO